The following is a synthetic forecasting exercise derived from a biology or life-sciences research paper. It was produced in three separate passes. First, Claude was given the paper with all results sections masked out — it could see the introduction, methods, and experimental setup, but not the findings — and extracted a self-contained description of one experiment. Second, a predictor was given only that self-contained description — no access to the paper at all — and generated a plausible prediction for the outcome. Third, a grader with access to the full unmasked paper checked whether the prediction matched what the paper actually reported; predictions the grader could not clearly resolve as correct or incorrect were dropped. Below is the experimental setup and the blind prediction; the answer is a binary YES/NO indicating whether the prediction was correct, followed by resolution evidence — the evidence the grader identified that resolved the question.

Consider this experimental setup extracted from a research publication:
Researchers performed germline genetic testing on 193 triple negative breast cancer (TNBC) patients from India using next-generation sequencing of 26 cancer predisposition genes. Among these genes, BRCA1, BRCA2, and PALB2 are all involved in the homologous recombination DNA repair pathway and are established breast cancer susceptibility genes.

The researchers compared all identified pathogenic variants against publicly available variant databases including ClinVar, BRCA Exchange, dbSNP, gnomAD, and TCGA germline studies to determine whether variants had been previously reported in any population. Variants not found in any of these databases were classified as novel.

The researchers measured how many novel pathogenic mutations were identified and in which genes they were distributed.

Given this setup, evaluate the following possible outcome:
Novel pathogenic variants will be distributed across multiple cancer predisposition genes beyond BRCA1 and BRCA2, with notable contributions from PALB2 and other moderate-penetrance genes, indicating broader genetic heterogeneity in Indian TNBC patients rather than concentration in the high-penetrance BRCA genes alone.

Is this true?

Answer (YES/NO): NO